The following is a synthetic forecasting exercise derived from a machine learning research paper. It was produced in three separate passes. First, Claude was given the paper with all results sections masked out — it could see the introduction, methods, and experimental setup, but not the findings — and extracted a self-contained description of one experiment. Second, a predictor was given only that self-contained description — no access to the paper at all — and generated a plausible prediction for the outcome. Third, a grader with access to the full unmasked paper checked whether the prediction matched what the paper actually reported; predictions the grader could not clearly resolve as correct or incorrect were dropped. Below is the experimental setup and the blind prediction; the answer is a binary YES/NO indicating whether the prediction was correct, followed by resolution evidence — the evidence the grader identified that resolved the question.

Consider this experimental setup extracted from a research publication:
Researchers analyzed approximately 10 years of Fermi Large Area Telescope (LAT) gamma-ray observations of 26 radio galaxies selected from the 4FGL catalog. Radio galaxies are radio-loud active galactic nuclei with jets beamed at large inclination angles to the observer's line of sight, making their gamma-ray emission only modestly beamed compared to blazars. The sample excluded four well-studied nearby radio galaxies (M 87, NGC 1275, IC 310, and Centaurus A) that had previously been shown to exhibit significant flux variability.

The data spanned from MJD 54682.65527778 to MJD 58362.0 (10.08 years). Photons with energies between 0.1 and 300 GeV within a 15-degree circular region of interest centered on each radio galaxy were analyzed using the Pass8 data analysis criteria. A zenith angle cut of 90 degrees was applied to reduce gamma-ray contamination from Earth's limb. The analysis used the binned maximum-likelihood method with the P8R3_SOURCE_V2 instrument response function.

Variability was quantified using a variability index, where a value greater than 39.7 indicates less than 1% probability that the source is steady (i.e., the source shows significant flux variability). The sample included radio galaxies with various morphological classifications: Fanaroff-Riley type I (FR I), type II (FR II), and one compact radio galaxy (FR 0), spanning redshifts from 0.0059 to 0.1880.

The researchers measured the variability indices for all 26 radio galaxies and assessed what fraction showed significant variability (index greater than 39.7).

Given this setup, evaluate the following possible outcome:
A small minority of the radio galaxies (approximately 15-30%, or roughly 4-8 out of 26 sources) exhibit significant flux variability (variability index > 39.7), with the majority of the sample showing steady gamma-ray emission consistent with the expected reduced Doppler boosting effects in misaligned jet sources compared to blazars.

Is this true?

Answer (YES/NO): YES